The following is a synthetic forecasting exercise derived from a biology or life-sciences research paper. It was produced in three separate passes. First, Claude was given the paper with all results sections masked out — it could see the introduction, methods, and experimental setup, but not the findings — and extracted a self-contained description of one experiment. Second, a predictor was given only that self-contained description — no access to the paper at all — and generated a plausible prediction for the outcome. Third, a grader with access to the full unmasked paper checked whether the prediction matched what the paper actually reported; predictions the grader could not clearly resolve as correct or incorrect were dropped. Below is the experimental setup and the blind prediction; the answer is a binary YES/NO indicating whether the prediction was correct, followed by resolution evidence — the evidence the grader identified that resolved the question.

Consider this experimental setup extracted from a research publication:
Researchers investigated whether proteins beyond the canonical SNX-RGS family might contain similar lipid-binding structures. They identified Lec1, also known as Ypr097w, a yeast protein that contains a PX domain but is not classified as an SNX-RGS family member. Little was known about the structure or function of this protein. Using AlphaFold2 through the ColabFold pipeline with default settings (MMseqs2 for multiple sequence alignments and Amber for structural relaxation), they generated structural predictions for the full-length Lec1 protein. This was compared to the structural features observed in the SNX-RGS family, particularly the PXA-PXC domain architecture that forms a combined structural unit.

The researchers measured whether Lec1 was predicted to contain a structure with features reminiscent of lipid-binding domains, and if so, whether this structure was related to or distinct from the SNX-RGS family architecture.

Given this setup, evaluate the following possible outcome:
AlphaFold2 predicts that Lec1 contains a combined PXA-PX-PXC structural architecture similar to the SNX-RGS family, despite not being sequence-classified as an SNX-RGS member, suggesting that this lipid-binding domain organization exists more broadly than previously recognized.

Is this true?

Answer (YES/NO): NO